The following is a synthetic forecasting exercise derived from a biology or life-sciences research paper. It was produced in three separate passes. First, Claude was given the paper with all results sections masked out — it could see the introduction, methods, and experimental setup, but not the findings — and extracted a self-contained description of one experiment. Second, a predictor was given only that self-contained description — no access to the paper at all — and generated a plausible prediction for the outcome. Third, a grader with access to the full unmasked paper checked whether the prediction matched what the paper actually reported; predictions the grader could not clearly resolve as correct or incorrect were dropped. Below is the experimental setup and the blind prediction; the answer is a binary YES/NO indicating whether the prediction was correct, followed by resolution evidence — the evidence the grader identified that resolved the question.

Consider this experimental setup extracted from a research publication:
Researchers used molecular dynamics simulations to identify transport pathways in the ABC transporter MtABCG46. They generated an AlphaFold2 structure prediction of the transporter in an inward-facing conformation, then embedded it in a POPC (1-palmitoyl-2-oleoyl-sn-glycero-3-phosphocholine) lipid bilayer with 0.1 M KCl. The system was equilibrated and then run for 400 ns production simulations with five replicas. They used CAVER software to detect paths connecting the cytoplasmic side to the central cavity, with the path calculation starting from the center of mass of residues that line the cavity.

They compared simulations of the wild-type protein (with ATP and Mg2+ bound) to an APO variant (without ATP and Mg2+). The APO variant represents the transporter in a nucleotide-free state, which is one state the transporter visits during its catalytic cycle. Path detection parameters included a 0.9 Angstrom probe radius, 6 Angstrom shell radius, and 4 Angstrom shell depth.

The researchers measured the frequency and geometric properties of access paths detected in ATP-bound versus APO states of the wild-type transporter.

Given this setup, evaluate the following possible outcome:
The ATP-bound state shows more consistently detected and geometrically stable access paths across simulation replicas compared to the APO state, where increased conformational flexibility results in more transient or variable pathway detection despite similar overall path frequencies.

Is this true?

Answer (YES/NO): NO